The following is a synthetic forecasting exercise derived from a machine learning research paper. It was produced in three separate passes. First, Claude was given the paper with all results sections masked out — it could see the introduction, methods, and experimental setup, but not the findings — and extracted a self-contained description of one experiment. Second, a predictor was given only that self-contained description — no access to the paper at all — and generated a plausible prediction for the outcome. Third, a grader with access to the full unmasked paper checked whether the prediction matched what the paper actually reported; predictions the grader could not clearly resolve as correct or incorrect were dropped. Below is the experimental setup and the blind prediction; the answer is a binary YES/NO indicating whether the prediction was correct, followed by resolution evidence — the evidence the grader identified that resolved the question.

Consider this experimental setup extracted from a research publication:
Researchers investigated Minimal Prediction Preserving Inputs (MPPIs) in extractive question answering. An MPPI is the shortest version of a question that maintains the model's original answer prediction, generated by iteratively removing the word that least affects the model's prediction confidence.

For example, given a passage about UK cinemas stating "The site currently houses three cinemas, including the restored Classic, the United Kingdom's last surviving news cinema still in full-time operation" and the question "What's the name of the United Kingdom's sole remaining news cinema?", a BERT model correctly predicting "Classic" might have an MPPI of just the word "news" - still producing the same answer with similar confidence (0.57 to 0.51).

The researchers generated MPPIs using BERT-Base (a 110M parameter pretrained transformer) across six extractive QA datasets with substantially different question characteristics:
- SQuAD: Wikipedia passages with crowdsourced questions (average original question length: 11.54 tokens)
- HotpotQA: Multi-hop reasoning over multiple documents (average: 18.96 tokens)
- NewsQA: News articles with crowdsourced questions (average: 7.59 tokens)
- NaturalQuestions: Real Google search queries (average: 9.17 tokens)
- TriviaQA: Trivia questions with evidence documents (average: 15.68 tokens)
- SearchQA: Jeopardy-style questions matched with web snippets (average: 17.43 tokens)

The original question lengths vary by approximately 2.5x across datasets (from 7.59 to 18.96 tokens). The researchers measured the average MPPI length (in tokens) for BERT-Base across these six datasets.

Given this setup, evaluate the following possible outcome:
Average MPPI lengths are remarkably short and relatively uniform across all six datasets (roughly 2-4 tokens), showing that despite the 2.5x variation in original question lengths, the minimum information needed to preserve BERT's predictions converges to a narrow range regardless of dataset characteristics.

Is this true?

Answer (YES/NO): NO